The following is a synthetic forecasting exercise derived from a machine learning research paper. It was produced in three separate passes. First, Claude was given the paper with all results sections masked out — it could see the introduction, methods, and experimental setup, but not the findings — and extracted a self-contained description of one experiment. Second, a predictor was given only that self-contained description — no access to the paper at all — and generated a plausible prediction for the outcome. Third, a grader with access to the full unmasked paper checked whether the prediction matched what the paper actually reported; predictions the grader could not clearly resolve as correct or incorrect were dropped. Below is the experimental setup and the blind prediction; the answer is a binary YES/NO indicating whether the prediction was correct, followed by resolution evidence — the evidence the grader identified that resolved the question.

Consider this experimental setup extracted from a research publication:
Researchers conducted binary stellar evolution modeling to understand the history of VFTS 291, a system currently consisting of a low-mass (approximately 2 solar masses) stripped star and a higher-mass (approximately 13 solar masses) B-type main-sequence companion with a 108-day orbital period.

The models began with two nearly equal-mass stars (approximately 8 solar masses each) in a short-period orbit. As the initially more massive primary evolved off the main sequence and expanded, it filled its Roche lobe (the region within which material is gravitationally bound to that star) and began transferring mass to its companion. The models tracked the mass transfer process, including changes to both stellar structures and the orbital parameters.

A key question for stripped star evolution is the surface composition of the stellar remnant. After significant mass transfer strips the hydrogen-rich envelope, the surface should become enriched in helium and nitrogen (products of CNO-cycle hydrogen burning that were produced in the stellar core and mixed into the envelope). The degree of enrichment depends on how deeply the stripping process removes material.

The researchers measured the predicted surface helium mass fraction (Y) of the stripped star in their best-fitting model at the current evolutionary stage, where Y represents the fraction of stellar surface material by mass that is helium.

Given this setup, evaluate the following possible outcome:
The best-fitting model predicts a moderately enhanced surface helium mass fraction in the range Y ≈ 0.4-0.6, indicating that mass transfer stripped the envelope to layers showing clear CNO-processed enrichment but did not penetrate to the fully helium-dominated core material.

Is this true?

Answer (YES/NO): NO